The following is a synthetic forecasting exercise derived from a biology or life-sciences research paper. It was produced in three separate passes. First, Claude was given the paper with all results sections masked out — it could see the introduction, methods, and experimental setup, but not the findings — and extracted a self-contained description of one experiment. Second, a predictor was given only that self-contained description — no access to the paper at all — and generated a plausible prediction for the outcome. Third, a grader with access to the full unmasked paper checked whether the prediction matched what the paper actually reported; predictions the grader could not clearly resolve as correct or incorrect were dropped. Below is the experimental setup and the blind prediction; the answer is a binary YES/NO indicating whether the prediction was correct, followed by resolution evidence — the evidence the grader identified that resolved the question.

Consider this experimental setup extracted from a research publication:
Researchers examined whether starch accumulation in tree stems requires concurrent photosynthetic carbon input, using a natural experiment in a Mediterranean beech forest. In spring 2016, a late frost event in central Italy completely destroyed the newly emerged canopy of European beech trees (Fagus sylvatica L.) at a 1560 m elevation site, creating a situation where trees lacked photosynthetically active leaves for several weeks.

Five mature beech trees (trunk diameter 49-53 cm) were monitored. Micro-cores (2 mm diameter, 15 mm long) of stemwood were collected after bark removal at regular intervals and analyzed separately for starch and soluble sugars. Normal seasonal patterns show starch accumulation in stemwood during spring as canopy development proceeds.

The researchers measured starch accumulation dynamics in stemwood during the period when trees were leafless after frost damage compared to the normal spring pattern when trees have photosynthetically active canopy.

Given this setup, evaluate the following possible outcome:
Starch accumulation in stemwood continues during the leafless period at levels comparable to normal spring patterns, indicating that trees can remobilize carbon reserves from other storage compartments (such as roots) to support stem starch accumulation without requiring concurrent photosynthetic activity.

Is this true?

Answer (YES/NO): YES